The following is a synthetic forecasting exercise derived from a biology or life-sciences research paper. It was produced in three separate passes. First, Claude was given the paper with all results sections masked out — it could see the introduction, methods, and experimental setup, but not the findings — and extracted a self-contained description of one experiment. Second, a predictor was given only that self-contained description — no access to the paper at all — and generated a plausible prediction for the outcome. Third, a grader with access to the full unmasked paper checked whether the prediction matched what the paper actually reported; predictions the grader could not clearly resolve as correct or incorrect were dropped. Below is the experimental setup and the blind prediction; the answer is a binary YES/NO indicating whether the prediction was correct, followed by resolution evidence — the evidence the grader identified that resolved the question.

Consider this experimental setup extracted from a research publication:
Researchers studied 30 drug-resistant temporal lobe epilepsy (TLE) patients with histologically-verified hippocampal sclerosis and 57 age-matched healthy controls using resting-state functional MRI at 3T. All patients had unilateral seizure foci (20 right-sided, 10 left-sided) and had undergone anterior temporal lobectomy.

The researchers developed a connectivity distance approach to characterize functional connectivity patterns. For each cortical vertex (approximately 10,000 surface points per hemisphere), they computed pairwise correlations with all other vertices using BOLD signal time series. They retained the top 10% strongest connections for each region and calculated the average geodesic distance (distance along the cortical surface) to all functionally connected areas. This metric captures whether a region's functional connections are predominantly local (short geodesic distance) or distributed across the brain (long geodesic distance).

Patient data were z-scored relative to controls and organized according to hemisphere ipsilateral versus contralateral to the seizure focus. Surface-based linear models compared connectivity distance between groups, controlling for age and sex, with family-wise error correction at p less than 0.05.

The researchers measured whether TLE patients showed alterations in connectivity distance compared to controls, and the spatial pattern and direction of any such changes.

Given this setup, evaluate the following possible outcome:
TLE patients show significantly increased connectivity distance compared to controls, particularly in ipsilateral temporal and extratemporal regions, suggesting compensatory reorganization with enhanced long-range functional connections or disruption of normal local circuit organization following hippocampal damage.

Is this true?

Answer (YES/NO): NO